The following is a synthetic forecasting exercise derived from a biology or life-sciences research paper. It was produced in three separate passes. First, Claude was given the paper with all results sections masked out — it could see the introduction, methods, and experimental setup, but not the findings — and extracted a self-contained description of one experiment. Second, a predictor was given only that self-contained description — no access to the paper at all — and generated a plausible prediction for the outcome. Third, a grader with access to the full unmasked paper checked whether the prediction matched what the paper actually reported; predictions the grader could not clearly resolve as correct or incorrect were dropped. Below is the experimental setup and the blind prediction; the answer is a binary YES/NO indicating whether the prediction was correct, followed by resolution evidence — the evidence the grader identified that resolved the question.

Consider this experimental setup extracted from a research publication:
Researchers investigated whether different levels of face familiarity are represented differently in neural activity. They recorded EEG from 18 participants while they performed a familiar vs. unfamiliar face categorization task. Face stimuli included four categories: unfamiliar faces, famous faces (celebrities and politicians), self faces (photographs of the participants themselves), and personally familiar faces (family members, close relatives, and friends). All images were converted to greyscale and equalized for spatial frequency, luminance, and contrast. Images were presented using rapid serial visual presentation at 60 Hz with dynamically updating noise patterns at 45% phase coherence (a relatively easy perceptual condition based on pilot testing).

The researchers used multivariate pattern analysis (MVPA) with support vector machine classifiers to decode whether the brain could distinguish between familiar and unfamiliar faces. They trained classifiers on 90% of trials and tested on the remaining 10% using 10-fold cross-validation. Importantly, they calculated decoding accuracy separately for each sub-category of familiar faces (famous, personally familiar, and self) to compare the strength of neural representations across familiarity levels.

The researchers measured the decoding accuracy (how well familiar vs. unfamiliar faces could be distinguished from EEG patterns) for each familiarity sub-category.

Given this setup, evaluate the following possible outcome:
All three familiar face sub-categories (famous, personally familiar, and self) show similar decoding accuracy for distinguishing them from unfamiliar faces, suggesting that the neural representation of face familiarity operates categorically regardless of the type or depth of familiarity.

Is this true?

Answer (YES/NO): NO